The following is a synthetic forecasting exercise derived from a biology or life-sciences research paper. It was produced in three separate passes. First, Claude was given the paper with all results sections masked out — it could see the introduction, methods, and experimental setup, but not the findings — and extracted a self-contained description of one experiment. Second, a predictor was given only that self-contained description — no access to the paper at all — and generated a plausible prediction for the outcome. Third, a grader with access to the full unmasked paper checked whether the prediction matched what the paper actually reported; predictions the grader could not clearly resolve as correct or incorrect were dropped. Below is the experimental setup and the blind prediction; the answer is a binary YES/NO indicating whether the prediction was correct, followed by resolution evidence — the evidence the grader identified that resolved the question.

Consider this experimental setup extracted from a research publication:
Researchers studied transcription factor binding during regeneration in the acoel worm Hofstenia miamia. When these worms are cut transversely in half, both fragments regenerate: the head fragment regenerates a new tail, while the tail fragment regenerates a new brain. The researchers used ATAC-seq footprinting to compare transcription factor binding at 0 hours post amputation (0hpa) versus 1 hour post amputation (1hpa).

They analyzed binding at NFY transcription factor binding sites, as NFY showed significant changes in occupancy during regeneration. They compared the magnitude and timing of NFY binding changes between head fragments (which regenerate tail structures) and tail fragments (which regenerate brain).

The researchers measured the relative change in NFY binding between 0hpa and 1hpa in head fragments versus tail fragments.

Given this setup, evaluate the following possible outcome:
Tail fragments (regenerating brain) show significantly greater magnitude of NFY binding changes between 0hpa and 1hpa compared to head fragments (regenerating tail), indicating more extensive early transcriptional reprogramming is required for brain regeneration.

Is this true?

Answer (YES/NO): YES